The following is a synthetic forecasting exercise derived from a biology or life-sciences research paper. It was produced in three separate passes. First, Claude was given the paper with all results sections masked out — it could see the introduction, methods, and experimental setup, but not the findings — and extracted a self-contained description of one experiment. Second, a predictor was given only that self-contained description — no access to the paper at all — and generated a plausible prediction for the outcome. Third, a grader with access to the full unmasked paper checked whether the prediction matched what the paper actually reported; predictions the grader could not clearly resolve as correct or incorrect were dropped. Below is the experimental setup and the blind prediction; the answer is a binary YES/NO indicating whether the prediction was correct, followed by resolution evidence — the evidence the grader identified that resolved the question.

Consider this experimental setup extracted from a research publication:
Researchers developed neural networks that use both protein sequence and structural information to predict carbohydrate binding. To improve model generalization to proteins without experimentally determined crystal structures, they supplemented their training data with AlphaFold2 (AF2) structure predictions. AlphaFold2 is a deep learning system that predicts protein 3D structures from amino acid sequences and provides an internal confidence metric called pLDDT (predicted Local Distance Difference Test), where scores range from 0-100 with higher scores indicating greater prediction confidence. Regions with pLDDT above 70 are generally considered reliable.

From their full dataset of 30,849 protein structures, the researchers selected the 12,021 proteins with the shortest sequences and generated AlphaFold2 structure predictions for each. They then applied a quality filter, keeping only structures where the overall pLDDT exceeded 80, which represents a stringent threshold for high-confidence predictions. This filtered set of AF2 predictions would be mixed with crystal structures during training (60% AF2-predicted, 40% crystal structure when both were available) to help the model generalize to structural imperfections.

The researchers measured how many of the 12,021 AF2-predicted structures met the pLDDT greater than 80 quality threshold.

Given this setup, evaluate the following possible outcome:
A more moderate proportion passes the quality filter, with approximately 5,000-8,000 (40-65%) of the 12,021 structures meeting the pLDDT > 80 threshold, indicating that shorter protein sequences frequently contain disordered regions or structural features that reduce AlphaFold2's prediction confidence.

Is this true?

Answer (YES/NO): NO